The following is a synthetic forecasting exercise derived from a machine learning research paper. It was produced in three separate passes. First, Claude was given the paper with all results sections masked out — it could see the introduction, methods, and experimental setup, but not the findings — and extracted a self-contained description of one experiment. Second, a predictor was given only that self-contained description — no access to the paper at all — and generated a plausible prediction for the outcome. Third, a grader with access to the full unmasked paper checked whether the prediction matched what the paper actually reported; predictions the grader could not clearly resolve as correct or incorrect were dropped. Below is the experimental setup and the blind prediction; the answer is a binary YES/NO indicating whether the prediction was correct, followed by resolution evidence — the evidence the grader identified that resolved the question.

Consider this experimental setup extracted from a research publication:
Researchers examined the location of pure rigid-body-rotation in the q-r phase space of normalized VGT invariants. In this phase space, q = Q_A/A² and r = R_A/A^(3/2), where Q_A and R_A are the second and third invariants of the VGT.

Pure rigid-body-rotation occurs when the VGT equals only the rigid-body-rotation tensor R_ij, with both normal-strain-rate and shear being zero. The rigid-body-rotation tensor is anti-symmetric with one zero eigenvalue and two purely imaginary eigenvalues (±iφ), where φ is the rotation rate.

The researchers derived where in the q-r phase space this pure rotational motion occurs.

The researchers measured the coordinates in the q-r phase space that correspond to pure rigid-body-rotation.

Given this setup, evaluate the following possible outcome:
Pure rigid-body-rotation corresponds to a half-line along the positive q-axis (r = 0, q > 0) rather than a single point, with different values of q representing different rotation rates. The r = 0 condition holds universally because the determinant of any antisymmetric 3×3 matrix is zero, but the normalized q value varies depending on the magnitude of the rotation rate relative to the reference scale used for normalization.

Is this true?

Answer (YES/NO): NO